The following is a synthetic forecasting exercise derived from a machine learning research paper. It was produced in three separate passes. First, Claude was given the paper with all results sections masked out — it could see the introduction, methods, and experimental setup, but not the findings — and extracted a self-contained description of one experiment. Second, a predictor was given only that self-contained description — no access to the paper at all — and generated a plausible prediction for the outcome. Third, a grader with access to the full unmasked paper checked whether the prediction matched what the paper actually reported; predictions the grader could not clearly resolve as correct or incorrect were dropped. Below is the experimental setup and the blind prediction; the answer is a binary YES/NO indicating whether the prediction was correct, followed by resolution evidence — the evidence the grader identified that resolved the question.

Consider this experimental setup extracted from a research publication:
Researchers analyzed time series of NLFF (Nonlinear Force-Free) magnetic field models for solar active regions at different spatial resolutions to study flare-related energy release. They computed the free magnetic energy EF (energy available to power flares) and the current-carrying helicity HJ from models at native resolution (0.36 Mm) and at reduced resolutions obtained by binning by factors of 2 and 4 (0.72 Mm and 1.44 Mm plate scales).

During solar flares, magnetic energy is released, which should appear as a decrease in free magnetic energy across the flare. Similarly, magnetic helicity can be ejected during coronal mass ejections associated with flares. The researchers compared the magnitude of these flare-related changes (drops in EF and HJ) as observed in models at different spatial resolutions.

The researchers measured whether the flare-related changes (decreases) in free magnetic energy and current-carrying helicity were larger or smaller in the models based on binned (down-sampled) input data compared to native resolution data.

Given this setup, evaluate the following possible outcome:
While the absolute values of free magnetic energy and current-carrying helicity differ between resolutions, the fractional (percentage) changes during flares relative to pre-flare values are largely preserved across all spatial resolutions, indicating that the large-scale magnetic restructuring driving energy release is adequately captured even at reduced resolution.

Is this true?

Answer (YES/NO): NO